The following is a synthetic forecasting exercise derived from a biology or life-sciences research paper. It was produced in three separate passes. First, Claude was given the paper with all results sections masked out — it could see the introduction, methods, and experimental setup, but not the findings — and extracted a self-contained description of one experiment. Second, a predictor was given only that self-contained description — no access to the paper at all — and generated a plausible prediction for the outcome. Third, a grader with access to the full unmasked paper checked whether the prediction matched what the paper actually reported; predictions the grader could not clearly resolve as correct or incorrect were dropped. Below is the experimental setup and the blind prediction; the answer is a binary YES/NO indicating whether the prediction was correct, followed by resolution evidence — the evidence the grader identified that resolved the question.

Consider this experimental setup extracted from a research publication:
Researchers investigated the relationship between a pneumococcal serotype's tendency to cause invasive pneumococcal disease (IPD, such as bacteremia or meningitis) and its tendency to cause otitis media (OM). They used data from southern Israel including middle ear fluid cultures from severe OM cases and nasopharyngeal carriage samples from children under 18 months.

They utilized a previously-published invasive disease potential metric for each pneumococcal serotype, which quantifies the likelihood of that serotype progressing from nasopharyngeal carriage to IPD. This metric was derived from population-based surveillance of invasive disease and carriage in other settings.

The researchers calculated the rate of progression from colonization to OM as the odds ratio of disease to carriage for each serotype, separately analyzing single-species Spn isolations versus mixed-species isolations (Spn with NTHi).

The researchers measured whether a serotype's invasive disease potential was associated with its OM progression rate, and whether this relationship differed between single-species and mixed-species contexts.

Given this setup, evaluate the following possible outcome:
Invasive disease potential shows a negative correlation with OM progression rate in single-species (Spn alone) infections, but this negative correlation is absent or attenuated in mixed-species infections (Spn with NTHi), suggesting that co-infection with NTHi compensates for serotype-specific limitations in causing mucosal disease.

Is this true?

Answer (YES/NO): YES